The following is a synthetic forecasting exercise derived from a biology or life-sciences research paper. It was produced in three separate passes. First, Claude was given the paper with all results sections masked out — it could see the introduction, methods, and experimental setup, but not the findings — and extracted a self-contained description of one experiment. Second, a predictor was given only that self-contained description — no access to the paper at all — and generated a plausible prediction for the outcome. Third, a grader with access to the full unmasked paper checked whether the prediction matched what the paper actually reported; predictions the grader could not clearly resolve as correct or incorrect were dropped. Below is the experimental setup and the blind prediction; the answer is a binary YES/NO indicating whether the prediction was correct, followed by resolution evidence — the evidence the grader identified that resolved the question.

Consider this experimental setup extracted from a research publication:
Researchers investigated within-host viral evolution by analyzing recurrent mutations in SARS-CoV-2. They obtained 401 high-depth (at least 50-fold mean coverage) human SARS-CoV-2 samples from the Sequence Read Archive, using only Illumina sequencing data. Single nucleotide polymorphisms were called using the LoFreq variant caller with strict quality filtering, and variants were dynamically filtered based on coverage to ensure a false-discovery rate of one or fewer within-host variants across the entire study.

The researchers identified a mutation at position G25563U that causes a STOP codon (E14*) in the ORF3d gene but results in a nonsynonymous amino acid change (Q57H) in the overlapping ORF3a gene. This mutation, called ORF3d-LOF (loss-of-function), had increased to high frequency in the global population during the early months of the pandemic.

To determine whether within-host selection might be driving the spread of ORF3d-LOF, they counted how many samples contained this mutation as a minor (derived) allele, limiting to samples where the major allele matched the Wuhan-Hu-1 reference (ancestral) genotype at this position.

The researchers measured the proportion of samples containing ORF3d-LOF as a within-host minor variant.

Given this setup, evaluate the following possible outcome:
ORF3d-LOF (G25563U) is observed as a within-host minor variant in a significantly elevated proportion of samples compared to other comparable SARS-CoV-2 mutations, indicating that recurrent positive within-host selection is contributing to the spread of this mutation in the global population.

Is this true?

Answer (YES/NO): NO